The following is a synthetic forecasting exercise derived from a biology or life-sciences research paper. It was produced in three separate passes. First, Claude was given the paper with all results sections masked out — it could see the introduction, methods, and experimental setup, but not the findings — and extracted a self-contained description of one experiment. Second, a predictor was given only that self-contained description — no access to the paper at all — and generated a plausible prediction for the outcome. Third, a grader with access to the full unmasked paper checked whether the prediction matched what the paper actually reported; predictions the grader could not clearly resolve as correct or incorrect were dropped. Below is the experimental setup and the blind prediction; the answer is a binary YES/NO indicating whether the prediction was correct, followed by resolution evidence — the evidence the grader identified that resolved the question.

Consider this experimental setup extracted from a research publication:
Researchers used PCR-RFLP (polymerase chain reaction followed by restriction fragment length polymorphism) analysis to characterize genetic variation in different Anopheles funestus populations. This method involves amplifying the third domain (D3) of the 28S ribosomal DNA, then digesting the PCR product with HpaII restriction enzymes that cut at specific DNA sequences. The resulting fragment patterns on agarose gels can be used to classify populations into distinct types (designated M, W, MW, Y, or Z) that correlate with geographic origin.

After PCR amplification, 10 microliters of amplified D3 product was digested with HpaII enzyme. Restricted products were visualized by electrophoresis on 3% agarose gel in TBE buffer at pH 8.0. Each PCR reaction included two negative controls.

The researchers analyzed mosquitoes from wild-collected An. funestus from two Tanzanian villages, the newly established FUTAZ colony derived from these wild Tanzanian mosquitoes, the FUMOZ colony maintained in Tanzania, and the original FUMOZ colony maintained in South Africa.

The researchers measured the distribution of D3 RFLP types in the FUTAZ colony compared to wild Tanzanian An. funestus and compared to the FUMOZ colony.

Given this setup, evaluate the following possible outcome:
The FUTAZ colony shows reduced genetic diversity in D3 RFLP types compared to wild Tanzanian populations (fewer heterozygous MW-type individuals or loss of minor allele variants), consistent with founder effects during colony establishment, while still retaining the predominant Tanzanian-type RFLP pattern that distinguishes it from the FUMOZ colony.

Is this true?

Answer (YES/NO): NO